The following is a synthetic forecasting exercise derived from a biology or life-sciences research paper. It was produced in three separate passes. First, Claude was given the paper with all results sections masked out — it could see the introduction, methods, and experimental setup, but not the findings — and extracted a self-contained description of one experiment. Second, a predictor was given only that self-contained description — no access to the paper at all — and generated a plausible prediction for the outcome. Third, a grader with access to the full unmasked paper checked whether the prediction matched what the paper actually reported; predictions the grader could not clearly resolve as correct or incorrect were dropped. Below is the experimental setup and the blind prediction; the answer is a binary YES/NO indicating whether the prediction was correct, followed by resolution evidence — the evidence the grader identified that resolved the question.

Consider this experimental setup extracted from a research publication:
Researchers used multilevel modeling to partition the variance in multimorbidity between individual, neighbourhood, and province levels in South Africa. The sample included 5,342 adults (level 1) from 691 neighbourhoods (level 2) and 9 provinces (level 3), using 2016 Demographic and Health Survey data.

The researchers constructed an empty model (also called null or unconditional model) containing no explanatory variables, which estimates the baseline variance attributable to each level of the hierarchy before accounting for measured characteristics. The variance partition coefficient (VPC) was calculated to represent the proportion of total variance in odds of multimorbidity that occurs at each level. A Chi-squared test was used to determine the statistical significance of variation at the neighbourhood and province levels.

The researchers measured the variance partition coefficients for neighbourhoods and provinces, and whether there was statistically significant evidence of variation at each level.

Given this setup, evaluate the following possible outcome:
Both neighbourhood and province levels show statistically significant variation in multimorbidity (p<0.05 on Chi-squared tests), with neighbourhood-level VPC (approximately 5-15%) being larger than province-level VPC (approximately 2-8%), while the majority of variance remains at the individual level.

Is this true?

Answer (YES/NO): NO